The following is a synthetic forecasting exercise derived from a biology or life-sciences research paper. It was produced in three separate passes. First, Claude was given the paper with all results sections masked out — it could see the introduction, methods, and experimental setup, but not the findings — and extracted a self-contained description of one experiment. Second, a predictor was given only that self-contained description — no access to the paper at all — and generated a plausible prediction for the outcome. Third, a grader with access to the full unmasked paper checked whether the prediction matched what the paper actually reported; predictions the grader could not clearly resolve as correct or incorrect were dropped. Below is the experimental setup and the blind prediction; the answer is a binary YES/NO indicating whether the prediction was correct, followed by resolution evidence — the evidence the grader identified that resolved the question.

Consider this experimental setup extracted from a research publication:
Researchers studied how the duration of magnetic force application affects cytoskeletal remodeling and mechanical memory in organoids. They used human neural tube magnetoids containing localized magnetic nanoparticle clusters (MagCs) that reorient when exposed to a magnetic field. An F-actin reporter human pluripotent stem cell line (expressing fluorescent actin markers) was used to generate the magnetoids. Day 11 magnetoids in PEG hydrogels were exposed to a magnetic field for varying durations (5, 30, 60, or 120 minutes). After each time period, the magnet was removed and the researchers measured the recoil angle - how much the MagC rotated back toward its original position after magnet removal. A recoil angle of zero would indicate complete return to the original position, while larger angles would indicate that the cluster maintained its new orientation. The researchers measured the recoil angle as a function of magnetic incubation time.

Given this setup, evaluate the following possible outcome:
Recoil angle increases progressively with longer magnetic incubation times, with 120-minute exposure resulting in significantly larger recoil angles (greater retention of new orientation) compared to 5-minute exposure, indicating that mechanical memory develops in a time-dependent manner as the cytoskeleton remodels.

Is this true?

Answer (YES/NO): NO